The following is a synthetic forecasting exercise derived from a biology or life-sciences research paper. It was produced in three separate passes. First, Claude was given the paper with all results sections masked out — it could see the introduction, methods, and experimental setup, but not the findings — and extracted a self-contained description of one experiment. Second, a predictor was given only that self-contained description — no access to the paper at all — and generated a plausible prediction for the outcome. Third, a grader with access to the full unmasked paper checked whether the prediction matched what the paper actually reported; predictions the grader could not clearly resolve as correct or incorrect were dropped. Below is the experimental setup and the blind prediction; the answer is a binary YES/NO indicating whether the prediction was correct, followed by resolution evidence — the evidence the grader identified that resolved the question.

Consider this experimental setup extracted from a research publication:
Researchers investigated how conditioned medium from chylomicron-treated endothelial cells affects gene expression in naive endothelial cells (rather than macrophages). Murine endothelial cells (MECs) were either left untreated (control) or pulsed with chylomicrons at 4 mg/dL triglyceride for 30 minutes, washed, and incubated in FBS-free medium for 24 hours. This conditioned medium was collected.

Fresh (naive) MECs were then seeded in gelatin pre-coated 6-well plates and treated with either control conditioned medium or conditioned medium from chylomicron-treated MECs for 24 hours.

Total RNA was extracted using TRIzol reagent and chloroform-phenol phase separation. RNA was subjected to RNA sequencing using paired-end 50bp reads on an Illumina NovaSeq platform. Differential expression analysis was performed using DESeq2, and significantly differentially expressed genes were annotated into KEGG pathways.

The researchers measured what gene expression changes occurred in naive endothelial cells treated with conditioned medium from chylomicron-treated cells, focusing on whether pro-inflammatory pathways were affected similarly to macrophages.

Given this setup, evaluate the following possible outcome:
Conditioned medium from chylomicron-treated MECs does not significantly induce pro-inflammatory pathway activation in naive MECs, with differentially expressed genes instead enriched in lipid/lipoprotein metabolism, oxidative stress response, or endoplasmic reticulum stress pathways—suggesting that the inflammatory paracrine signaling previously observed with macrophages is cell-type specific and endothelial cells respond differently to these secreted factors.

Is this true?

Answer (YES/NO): NO